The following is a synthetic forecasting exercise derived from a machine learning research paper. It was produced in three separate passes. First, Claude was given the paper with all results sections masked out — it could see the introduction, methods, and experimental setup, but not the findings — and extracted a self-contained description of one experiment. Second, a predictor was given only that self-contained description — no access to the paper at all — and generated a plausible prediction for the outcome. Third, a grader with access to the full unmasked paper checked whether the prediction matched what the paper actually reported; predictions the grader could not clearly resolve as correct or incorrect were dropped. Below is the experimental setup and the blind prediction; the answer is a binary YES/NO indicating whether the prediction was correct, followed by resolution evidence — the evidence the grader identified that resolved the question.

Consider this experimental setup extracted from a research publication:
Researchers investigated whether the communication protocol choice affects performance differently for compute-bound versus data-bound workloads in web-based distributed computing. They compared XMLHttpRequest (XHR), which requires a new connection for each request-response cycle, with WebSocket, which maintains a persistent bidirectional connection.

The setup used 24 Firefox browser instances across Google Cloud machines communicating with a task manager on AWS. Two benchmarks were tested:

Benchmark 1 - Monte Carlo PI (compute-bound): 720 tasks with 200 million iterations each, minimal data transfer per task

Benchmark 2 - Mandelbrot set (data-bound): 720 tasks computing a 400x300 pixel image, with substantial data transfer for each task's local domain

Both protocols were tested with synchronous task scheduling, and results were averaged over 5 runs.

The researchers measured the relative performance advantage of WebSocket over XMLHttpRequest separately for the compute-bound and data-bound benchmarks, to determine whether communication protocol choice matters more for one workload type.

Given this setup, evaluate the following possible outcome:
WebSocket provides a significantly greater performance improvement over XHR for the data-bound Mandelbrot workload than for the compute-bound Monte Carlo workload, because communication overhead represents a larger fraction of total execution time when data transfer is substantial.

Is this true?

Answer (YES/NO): NO